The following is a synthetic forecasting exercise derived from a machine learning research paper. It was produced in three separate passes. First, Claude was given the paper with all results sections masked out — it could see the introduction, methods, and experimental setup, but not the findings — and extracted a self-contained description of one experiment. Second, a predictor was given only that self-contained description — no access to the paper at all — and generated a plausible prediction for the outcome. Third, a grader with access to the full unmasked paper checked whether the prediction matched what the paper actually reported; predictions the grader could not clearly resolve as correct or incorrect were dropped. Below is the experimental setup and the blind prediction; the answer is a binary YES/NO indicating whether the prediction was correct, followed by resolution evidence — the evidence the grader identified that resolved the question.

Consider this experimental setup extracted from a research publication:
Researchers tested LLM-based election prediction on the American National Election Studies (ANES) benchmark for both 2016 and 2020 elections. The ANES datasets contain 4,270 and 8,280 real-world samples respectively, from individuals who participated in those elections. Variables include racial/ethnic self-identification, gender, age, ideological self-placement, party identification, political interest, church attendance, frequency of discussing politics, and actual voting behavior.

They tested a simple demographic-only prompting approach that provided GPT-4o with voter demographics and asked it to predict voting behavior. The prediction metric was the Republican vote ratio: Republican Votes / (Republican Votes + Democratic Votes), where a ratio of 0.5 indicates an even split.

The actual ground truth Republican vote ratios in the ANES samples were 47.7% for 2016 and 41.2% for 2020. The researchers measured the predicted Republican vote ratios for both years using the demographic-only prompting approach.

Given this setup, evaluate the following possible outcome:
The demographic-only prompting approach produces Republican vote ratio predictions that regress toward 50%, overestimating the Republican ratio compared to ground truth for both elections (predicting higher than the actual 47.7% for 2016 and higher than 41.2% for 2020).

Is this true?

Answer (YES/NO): NO